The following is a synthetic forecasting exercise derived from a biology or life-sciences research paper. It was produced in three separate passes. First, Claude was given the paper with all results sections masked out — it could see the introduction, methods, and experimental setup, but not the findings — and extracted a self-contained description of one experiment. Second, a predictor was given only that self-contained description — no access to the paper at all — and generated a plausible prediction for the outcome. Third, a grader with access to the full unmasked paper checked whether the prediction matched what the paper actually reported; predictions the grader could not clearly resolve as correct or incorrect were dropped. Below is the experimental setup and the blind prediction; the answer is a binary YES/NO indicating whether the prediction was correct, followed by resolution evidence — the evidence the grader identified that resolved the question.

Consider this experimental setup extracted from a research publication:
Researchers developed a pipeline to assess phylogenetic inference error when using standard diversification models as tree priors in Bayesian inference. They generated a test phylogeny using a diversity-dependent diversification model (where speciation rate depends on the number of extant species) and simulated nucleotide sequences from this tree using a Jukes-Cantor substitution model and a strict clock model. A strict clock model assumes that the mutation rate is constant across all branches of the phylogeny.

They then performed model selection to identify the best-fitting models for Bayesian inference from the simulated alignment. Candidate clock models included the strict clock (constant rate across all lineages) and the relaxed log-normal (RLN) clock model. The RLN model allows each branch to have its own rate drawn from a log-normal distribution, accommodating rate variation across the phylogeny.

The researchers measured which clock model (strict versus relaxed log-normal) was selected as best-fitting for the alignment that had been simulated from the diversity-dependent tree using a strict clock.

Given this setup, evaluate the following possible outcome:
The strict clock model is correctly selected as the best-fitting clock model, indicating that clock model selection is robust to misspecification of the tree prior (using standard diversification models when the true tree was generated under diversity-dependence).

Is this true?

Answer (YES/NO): NO